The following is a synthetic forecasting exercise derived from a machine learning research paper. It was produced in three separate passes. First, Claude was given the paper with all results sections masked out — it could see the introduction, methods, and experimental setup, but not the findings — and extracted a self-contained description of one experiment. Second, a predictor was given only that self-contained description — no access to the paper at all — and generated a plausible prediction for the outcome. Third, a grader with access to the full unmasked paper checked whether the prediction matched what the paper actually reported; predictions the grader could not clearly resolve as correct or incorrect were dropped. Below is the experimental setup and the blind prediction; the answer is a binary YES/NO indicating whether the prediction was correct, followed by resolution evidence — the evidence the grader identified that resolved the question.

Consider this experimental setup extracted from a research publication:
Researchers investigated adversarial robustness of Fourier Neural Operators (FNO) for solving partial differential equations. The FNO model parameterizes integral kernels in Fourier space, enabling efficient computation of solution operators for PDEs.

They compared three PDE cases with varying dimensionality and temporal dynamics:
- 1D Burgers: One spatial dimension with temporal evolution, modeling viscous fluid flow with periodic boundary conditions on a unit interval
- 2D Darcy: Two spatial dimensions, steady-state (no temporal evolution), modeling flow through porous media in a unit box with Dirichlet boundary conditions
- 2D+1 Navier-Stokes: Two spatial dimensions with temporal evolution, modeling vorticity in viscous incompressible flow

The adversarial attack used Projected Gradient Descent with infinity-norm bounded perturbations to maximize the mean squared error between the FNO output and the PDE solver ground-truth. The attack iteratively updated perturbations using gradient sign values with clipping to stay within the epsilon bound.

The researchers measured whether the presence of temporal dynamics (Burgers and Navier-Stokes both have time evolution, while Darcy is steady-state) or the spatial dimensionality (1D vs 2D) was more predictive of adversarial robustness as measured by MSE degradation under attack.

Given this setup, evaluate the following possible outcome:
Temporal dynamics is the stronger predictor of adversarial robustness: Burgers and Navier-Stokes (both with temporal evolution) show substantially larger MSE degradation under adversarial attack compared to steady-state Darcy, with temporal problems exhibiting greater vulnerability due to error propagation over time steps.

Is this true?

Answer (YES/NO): NO